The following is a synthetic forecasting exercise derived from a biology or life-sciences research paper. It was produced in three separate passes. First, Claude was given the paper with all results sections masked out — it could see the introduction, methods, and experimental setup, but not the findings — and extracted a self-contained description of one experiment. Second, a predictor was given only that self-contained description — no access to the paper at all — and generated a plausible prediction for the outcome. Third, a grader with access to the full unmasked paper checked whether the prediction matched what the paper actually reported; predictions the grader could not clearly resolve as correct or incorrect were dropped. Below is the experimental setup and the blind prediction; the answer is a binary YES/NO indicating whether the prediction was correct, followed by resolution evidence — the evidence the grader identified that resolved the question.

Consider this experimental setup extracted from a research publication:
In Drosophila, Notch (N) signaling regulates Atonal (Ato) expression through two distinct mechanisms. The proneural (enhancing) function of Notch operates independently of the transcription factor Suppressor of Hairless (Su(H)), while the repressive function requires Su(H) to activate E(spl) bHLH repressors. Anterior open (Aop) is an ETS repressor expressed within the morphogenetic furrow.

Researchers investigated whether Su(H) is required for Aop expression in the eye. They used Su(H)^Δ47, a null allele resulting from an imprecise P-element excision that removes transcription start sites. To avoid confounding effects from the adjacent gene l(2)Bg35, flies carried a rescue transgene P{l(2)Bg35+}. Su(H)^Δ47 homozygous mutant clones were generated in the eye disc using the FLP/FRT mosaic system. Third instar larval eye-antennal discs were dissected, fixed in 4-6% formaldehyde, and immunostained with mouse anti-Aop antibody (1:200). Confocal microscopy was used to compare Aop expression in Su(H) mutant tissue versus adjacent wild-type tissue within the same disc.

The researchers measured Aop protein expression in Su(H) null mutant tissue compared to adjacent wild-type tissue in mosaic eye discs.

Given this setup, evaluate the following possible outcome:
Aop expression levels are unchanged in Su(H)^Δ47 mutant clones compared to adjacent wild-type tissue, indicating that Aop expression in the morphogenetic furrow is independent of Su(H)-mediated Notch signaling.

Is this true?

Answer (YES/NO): NO